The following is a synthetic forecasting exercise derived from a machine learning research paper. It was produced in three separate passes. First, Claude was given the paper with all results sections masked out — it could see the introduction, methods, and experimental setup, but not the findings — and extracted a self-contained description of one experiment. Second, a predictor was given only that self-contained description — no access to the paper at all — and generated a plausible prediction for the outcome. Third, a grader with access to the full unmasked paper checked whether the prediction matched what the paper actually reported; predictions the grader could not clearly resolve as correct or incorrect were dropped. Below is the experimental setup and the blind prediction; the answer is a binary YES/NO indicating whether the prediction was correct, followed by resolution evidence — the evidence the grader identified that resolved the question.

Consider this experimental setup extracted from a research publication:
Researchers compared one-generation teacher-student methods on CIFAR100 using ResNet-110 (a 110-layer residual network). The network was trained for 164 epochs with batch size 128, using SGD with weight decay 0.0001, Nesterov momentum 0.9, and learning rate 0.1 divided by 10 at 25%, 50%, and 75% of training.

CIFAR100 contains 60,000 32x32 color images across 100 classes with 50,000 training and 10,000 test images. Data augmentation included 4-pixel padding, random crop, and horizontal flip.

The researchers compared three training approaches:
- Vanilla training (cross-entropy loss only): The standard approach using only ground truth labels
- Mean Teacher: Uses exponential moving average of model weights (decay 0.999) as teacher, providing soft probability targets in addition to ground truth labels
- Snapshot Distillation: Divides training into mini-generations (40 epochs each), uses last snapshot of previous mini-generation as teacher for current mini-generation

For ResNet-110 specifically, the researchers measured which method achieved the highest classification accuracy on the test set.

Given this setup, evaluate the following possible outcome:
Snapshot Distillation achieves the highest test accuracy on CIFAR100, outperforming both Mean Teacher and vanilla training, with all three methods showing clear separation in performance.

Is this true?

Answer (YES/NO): NO